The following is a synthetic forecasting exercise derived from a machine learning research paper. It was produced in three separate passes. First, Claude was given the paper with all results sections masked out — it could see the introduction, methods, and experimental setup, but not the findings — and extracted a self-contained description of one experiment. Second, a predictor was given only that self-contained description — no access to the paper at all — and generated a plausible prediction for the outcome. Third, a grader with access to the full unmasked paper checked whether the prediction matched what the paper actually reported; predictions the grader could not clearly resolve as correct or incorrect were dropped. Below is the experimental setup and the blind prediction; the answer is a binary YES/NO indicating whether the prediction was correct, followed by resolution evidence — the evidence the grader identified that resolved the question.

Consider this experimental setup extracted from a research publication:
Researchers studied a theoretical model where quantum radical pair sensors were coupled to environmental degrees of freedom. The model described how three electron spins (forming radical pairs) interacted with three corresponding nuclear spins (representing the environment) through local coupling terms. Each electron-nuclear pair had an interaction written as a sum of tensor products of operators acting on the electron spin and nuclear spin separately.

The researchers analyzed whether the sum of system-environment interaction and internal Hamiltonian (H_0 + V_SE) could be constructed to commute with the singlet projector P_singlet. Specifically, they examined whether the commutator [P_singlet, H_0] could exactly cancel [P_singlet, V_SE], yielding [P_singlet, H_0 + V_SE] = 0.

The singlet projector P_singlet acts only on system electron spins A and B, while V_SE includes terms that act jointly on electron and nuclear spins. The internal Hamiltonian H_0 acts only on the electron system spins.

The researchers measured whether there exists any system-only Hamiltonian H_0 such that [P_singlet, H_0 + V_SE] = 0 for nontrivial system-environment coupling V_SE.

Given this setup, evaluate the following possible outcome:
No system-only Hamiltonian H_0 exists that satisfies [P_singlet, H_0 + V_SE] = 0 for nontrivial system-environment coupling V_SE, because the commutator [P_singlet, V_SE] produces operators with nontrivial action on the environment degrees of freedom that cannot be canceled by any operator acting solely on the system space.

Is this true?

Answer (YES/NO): YES